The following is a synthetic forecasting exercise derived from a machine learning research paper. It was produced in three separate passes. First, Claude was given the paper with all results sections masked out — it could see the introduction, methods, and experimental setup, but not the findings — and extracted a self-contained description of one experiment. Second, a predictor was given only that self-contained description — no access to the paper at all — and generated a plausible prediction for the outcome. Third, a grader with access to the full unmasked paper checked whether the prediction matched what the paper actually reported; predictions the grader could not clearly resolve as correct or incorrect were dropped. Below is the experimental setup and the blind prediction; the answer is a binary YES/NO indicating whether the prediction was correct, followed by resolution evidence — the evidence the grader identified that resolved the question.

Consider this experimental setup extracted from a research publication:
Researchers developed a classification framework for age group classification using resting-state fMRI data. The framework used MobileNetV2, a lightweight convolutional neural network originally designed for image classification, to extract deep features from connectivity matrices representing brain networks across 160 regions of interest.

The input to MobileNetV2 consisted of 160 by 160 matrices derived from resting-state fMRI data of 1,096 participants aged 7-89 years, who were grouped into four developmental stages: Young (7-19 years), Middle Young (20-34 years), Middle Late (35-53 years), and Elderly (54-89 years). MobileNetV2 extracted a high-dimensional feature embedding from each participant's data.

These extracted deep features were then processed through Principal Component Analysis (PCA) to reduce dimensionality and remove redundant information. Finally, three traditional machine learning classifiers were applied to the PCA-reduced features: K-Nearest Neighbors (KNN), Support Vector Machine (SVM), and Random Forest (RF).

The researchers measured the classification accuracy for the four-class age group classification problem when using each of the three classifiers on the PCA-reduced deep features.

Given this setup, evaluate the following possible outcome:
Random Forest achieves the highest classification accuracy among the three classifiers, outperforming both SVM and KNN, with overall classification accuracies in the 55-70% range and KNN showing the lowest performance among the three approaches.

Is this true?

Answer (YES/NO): NO